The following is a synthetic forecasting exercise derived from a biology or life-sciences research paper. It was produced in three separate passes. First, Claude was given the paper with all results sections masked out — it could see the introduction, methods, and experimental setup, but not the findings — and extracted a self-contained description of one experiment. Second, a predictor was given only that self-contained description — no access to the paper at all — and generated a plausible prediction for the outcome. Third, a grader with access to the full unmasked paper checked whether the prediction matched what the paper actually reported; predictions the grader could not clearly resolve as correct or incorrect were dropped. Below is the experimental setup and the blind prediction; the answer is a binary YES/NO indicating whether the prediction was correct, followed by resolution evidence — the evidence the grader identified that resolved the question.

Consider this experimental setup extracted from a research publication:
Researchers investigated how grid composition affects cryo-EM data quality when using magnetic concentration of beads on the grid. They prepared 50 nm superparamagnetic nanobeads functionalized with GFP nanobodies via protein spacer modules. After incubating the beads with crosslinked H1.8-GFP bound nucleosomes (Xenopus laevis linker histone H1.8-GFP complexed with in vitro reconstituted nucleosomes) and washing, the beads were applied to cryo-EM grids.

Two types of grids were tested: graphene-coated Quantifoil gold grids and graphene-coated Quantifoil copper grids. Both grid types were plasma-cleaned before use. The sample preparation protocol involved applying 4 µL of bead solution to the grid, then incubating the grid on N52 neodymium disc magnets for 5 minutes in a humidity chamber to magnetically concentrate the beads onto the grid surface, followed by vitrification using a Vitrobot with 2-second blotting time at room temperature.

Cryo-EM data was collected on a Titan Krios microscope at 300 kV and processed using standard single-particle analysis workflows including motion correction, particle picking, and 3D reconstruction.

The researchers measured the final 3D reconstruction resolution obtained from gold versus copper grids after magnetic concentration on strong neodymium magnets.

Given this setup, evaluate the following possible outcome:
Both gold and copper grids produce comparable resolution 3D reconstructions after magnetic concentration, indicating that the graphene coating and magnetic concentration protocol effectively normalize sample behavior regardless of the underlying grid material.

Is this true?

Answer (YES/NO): NO